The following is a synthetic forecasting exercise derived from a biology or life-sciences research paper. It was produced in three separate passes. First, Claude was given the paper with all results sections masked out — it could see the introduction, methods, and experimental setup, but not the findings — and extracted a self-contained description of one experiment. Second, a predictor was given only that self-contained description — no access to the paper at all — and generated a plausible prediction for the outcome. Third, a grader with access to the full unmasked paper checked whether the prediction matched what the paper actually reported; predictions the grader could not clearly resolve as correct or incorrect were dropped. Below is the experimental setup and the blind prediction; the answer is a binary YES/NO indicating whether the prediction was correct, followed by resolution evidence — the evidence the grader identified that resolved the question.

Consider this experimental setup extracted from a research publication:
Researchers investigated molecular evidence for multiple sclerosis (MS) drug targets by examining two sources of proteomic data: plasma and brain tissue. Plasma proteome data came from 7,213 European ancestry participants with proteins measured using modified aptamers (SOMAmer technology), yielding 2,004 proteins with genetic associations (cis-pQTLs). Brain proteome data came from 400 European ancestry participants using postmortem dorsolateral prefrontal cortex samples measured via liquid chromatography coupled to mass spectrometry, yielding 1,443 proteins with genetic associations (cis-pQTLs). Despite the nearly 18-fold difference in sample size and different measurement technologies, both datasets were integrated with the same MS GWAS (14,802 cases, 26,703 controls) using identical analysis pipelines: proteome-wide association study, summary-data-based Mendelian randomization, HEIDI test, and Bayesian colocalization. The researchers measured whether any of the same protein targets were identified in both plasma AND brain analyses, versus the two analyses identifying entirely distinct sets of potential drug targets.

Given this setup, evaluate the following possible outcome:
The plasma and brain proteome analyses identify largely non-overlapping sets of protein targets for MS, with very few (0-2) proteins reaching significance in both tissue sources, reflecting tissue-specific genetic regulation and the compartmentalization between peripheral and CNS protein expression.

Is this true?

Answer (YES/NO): YES